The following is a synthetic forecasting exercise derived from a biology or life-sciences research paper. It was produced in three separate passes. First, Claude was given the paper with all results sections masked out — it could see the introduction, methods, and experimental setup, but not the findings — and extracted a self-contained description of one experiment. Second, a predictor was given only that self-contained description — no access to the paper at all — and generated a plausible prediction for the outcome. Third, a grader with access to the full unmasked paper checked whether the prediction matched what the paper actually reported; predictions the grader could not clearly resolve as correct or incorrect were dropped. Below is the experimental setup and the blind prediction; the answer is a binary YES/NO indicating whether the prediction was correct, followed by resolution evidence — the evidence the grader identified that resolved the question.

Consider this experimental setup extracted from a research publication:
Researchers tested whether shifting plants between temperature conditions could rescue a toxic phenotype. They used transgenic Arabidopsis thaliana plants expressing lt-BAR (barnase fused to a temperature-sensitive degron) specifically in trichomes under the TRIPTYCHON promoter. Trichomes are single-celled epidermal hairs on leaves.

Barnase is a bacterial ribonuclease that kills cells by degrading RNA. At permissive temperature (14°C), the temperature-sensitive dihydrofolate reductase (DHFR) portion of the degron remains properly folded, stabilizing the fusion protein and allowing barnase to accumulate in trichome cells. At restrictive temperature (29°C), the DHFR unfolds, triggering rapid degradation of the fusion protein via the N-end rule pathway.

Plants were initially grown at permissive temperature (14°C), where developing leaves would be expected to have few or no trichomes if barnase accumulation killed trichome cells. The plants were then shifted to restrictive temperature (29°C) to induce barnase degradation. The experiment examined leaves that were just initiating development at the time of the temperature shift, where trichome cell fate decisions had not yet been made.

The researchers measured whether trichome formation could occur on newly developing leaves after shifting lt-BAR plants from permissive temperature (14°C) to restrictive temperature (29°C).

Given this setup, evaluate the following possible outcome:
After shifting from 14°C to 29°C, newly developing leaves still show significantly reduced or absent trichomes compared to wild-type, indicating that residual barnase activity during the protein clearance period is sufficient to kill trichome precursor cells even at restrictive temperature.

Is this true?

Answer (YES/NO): NO